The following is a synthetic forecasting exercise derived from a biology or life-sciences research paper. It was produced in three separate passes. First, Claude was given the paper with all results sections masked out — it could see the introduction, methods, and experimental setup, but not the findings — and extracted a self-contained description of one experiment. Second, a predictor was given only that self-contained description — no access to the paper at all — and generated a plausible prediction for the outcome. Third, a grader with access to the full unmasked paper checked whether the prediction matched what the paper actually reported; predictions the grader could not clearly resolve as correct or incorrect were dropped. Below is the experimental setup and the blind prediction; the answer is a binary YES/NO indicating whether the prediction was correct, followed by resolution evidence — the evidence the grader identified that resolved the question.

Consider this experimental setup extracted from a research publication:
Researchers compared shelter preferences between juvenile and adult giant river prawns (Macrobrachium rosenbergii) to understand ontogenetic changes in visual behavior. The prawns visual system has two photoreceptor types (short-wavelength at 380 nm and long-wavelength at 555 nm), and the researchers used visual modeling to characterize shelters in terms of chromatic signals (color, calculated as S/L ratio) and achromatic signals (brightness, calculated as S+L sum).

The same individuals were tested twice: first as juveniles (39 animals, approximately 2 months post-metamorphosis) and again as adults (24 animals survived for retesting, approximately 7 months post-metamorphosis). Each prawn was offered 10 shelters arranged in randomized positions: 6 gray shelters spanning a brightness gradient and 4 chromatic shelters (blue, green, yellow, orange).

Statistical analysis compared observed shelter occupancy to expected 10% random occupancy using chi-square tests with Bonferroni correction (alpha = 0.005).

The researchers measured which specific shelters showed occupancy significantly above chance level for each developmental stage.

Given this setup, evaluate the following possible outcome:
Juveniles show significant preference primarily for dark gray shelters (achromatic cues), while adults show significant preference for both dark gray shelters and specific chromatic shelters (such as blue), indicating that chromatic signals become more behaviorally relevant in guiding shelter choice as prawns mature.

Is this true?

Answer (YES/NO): NO